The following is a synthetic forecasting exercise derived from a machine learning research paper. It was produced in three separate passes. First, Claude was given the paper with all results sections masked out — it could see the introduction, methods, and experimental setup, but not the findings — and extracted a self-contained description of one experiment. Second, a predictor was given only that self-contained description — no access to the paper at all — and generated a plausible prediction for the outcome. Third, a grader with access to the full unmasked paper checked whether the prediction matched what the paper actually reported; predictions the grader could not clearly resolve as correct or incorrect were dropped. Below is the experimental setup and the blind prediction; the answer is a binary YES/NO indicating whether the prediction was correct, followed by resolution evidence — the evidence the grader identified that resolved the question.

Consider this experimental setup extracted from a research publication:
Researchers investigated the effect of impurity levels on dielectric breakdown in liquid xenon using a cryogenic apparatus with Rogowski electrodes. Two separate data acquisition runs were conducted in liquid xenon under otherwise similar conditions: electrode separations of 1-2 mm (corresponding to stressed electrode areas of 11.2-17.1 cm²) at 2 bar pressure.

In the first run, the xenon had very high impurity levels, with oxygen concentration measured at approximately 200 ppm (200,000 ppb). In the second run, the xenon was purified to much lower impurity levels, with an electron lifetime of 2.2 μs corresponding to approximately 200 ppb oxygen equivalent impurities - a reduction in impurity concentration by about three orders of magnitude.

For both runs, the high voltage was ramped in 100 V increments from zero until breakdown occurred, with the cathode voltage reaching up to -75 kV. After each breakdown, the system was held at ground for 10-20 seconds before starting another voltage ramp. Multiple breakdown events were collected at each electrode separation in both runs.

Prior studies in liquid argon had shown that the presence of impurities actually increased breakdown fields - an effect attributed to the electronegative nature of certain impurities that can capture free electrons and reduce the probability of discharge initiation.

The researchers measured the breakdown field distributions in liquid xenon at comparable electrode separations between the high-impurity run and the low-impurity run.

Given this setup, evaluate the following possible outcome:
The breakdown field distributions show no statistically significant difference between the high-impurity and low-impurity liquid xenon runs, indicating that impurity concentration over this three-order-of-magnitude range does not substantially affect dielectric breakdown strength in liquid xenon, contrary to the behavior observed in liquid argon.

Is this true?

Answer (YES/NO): YES